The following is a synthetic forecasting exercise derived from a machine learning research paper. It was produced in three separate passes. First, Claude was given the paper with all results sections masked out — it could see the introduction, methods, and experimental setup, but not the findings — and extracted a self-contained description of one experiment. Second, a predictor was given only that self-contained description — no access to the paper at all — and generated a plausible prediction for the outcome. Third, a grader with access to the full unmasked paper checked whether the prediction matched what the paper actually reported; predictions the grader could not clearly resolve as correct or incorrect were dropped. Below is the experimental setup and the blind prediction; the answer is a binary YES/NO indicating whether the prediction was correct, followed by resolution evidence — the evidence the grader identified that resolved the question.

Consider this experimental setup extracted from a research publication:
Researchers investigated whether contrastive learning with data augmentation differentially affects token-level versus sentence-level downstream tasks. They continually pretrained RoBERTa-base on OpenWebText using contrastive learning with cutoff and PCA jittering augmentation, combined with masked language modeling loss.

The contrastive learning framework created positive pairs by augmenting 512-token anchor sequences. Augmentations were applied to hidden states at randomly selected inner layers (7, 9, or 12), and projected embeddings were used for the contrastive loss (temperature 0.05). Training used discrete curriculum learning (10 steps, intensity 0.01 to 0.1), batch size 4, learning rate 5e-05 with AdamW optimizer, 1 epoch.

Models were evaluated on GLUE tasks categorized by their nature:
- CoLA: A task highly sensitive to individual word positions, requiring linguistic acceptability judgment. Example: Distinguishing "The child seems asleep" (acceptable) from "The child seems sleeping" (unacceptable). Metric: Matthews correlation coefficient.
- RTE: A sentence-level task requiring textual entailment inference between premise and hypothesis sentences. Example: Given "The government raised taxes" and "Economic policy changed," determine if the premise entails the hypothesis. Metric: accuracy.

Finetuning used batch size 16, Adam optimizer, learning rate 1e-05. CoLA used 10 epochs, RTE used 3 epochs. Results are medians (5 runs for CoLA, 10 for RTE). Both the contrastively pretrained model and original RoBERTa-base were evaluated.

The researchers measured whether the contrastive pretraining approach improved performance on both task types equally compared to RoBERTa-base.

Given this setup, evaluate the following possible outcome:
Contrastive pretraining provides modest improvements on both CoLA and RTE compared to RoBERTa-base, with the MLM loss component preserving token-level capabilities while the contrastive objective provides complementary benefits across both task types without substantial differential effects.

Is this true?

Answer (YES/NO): NO